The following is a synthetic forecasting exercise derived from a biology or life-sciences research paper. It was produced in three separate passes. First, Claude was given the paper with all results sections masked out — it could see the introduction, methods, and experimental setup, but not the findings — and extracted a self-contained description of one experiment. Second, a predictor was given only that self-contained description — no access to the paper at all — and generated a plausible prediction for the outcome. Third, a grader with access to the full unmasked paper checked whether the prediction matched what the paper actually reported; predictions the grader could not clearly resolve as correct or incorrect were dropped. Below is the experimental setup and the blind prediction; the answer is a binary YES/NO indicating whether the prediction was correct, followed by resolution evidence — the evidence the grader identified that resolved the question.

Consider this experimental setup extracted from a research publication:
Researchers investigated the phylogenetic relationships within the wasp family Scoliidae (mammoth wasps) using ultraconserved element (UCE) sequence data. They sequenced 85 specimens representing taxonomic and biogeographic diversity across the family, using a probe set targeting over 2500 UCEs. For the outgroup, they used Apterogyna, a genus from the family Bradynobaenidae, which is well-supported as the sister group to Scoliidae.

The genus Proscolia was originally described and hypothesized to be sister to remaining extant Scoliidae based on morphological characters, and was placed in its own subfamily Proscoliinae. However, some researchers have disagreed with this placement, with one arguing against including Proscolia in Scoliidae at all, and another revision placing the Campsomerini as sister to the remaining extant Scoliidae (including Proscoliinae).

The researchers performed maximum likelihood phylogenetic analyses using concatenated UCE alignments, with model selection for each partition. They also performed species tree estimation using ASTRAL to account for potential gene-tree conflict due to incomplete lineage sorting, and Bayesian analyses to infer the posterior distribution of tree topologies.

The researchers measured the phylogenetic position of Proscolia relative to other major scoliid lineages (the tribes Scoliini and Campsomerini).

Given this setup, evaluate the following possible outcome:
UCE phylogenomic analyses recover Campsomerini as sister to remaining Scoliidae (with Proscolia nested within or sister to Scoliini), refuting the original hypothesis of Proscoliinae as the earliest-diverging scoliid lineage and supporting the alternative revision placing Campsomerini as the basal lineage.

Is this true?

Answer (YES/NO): NO